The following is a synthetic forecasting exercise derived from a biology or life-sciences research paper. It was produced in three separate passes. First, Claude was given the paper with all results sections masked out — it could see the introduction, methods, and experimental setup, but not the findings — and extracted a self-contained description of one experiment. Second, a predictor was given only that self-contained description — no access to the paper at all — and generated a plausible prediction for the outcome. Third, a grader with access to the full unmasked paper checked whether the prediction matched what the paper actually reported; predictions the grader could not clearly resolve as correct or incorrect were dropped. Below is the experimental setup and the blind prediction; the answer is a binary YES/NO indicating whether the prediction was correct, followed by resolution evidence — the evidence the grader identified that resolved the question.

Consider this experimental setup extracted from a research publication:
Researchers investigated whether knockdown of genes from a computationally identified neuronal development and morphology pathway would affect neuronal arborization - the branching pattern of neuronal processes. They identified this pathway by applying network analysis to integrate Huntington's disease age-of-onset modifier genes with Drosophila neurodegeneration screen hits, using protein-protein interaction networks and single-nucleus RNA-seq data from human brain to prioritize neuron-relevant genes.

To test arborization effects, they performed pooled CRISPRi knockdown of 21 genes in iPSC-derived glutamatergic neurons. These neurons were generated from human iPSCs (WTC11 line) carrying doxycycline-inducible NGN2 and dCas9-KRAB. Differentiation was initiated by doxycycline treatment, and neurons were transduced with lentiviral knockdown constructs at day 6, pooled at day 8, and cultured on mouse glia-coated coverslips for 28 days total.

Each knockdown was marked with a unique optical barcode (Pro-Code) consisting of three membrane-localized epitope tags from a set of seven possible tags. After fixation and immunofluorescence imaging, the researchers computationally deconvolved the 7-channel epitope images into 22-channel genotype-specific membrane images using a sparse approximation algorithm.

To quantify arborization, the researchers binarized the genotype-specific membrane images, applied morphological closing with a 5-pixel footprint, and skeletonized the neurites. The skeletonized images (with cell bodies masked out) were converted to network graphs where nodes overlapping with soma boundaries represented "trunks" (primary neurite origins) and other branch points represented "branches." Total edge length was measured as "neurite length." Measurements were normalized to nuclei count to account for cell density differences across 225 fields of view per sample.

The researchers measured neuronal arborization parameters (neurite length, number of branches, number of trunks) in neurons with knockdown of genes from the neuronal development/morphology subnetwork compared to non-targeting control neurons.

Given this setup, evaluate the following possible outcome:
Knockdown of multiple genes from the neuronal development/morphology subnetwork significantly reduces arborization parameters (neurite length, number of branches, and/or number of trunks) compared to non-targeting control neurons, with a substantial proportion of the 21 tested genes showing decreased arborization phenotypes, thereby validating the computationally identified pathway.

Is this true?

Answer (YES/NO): NO